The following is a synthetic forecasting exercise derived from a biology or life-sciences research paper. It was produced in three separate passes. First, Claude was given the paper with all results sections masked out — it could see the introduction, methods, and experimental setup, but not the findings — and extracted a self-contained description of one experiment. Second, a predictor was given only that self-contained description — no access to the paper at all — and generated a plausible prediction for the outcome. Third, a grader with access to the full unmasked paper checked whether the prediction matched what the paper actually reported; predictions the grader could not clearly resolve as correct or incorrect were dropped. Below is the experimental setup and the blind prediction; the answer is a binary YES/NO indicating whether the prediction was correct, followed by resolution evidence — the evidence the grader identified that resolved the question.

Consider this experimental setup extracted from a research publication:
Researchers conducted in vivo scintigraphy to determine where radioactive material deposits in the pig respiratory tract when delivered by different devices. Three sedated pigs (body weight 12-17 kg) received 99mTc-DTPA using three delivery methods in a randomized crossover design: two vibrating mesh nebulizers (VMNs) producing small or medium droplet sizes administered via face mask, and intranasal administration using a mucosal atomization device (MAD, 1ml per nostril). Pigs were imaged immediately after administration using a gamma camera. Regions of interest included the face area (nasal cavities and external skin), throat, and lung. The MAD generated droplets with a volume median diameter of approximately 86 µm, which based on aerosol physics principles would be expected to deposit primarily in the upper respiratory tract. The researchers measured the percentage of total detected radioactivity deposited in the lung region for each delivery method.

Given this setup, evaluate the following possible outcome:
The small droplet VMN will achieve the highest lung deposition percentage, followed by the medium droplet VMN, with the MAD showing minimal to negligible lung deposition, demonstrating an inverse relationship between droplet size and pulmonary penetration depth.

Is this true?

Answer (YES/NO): NO